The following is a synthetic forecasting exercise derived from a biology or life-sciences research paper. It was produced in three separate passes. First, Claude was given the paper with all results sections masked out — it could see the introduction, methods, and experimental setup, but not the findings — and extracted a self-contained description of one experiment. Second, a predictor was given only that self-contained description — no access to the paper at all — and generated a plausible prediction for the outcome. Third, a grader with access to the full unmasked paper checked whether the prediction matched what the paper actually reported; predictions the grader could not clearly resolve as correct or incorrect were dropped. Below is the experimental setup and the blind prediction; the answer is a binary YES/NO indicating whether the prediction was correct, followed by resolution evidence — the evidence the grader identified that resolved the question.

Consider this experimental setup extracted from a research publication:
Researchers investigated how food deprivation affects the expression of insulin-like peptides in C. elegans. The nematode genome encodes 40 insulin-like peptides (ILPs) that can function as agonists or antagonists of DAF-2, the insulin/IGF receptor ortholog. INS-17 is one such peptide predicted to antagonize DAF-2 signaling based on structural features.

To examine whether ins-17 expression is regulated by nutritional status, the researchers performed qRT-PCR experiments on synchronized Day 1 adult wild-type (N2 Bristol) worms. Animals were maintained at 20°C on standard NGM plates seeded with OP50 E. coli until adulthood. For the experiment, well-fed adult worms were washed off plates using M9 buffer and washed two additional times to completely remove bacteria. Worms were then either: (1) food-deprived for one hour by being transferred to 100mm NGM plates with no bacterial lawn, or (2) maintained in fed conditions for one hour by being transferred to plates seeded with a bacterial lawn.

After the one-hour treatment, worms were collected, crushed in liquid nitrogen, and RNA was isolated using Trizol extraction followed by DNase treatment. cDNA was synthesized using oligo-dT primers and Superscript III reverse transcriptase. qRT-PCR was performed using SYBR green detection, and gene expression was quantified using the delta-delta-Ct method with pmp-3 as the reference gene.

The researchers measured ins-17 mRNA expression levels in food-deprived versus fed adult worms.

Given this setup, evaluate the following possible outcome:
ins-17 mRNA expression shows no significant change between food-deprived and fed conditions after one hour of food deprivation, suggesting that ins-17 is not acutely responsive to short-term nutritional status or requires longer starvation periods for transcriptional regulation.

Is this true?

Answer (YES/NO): NO